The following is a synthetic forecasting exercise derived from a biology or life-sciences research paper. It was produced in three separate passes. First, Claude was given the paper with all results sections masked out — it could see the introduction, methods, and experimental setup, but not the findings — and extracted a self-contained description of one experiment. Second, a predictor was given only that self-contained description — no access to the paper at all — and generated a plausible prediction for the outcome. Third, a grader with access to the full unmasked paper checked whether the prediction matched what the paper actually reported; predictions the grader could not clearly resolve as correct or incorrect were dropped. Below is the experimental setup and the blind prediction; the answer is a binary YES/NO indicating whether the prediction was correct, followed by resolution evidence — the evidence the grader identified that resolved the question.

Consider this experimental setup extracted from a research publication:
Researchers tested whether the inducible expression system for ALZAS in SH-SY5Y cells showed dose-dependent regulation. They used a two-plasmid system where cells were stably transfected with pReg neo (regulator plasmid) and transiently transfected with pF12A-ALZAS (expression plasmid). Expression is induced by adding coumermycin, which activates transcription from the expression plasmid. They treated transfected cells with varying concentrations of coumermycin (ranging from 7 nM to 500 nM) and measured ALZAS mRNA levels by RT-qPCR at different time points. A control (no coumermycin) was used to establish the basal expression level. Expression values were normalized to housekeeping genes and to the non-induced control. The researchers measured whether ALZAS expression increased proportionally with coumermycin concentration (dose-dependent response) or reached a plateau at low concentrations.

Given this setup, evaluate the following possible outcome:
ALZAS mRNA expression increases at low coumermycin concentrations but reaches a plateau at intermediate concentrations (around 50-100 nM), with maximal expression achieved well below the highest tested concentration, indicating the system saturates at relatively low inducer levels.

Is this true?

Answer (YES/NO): NO